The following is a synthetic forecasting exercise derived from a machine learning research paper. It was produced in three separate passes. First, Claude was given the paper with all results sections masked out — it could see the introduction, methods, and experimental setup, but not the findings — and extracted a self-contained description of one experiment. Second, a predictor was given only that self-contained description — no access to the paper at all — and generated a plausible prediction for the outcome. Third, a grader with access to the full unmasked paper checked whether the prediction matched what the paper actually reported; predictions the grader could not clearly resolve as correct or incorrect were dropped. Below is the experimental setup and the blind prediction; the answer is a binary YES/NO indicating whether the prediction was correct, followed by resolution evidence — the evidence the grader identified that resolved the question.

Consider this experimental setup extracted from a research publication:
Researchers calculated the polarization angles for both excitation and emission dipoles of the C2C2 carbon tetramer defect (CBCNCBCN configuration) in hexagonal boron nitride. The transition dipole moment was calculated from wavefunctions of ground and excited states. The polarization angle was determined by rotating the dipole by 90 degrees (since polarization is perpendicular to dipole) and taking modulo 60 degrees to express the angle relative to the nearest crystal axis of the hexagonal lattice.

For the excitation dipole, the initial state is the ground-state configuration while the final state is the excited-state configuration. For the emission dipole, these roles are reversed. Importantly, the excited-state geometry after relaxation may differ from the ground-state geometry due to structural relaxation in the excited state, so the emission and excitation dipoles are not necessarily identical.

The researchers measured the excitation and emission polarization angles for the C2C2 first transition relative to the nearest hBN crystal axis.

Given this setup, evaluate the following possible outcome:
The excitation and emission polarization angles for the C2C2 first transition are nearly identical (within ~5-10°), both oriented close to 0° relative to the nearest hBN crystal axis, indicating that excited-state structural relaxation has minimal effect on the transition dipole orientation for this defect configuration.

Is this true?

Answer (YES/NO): NO